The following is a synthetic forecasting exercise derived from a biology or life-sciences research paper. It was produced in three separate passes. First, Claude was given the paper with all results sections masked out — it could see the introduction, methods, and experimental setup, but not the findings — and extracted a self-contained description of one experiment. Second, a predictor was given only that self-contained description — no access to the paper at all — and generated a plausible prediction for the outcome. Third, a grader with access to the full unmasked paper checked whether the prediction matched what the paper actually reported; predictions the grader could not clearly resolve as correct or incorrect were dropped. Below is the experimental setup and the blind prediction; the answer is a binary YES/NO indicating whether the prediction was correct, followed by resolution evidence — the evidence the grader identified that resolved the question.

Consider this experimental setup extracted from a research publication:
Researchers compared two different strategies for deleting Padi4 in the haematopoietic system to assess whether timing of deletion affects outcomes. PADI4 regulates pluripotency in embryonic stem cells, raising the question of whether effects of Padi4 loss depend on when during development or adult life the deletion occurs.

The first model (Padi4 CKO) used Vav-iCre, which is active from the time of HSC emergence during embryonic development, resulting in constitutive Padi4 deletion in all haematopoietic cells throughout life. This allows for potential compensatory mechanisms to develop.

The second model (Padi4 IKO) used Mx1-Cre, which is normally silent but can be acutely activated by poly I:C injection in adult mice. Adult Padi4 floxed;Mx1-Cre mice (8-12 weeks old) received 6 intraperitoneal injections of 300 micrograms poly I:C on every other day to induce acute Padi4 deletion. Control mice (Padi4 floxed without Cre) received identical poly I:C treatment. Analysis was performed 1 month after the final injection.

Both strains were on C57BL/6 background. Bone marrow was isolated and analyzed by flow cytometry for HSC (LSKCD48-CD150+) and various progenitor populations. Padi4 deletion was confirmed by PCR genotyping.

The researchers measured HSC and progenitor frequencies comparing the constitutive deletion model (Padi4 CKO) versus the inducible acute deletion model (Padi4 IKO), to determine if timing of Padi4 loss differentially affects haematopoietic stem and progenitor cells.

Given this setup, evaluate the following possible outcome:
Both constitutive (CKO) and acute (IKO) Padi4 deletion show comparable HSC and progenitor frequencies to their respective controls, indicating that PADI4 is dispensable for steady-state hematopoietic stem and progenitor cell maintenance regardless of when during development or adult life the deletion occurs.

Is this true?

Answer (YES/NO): NO